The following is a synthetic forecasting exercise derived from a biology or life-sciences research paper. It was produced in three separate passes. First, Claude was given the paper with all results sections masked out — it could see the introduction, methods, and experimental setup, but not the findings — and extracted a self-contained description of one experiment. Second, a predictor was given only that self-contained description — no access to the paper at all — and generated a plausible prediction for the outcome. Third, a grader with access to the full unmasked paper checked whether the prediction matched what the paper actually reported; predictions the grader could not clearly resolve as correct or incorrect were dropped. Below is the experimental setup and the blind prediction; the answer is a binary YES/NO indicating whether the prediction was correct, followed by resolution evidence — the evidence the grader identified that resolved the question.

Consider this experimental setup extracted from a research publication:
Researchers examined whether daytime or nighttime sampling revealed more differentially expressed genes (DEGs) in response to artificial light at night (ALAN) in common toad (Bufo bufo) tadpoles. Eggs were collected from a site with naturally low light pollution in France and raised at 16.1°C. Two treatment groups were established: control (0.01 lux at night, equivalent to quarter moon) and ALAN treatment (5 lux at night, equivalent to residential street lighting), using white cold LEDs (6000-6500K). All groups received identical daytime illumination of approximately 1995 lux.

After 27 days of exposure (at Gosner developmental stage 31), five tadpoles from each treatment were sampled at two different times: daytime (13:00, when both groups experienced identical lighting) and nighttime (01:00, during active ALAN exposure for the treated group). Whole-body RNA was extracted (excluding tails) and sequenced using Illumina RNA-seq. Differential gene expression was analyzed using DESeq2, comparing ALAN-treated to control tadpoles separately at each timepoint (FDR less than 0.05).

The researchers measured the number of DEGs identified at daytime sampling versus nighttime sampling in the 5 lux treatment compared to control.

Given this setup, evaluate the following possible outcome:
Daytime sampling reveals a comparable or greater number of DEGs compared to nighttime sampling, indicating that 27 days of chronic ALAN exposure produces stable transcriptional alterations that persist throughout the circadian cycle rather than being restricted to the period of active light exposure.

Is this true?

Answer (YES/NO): YES